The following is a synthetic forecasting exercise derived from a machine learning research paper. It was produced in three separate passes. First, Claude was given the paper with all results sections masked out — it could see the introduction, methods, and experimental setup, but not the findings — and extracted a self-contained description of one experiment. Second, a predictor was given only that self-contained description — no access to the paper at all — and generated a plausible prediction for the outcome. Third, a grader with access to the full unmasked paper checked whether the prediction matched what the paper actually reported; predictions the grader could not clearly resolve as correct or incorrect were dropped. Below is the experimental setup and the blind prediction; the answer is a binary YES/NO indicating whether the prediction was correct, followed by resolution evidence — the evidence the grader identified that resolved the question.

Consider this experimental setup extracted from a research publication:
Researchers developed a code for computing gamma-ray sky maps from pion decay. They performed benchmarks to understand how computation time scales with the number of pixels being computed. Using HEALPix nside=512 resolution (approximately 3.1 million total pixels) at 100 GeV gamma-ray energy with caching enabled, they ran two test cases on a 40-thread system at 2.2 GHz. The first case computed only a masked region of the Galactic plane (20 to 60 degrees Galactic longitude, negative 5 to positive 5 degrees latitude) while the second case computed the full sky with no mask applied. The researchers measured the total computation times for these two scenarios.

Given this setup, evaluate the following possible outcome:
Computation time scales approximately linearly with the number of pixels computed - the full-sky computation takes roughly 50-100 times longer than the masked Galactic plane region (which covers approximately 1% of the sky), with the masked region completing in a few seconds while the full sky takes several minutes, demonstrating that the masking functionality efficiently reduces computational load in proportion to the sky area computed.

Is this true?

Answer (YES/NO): NO